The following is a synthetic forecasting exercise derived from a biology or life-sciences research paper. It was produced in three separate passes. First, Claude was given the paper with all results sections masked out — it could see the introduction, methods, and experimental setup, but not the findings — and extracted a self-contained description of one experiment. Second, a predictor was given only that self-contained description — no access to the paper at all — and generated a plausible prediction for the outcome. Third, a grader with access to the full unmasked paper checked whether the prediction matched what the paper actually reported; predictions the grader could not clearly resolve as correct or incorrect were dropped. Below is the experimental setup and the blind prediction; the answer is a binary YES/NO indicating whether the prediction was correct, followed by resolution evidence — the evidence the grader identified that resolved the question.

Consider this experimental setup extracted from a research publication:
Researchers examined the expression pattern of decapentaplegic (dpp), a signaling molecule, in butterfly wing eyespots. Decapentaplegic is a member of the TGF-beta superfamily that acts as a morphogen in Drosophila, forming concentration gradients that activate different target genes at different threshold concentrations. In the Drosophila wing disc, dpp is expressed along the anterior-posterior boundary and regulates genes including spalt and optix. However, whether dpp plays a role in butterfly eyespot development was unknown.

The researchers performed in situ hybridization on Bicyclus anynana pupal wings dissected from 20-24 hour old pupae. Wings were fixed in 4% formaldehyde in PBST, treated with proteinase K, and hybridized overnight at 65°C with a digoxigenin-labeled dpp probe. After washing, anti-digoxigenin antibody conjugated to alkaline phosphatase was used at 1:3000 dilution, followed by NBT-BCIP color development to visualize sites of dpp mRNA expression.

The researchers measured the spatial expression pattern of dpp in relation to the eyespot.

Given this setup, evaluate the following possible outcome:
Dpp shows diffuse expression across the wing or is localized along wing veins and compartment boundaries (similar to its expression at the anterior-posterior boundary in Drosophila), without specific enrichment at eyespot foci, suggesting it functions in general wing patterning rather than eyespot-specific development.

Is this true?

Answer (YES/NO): NO